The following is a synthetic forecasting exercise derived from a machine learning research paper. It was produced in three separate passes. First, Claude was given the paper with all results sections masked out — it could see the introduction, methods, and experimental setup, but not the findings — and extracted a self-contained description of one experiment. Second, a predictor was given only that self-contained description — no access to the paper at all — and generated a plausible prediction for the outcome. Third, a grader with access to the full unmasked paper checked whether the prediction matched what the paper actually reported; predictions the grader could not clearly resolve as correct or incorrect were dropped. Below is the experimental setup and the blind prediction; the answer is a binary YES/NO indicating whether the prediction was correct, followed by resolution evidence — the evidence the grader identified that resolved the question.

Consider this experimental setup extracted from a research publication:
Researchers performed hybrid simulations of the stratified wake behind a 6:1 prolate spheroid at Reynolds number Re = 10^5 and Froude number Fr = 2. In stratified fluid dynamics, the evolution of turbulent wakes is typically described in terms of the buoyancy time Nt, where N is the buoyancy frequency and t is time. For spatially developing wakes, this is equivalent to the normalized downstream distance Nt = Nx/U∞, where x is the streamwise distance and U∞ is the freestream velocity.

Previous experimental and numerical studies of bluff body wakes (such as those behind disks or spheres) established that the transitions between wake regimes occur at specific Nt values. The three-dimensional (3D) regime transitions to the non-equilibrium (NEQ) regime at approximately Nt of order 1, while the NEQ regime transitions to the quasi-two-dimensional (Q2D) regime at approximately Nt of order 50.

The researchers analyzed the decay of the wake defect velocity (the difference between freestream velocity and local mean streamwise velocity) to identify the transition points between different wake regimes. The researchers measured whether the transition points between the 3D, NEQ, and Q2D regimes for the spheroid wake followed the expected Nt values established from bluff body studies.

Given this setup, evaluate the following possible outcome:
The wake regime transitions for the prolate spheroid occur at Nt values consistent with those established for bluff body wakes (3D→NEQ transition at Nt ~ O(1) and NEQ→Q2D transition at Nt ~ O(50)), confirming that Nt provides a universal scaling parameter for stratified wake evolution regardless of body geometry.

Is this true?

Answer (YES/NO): NO